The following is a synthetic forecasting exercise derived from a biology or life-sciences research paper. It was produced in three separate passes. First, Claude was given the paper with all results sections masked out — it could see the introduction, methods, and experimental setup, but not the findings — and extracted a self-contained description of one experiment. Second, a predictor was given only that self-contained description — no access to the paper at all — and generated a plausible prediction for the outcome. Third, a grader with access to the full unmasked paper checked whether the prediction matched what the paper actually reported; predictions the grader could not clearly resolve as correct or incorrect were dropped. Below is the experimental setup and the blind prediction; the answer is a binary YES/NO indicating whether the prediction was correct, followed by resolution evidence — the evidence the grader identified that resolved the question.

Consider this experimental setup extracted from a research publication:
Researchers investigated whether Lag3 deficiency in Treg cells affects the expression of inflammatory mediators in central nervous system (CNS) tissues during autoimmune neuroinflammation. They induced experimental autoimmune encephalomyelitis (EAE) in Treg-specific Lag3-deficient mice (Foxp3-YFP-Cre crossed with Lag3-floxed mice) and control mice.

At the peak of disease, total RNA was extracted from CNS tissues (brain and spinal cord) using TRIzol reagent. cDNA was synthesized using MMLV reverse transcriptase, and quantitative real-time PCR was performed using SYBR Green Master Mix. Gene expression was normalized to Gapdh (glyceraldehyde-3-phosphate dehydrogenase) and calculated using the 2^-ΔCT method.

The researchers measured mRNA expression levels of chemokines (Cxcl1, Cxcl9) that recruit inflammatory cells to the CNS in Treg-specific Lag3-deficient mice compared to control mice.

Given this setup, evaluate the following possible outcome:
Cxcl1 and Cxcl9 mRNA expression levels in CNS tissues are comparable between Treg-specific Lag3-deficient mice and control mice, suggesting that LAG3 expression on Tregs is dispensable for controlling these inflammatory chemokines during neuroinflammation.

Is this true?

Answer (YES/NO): NO